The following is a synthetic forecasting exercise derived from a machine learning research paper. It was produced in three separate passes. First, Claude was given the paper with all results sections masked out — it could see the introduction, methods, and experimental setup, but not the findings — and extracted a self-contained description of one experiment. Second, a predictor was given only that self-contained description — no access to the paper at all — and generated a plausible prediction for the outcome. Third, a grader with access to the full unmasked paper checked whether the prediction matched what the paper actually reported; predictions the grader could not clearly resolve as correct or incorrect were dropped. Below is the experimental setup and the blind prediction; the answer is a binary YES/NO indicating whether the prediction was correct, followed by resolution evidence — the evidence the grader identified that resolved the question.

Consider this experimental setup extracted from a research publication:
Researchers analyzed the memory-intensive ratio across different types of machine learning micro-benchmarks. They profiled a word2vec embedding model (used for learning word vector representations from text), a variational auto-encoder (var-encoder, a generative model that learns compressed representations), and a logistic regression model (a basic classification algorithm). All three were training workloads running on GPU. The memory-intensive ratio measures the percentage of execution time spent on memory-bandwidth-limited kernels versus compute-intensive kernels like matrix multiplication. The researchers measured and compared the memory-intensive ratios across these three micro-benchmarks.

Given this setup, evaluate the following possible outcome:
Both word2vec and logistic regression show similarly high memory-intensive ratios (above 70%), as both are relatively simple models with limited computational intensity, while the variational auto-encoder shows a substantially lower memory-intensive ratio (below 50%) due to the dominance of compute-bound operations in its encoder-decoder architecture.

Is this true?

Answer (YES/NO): NO